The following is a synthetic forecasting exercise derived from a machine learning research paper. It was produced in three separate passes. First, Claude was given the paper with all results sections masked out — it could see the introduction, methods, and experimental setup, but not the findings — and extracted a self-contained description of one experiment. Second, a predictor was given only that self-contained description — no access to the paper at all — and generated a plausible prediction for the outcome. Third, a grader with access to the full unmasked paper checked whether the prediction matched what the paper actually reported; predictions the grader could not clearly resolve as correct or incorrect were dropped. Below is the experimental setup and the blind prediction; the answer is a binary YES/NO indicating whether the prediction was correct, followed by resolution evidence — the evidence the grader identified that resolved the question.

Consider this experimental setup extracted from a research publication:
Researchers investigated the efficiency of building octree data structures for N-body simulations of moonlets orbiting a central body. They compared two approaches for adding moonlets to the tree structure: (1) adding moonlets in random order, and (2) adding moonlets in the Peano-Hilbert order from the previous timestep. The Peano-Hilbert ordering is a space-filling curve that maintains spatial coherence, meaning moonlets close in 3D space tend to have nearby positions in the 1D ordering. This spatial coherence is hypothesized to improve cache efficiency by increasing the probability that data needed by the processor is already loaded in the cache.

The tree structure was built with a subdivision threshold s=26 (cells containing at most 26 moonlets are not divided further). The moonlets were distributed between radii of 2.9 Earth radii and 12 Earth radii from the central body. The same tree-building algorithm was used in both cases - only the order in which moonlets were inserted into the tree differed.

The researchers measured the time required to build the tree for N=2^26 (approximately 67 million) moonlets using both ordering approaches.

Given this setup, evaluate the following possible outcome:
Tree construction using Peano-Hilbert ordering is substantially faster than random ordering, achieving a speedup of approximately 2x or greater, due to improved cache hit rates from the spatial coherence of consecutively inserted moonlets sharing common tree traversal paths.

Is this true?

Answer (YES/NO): YES